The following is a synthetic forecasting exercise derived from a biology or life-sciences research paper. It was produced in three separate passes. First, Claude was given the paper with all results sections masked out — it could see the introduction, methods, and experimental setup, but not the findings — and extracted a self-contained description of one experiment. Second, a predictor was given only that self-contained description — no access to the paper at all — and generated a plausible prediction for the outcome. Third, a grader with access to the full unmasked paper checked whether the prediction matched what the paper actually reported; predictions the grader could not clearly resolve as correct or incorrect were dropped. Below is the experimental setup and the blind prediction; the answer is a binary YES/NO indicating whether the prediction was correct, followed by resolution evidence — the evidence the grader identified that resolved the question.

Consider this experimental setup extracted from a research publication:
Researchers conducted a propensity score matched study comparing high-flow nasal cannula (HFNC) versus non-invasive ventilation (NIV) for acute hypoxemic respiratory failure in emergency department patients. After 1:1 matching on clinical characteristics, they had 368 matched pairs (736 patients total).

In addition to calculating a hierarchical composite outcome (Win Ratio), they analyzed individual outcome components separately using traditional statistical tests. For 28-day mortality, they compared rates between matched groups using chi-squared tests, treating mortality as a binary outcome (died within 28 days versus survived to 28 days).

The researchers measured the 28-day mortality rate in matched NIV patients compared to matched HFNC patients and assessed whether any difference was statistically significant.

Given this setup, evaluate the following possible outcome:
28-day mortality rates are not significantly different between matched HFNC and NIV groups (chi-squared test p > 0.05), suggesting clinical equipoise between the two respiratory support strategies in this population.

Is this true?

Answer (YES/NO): YES